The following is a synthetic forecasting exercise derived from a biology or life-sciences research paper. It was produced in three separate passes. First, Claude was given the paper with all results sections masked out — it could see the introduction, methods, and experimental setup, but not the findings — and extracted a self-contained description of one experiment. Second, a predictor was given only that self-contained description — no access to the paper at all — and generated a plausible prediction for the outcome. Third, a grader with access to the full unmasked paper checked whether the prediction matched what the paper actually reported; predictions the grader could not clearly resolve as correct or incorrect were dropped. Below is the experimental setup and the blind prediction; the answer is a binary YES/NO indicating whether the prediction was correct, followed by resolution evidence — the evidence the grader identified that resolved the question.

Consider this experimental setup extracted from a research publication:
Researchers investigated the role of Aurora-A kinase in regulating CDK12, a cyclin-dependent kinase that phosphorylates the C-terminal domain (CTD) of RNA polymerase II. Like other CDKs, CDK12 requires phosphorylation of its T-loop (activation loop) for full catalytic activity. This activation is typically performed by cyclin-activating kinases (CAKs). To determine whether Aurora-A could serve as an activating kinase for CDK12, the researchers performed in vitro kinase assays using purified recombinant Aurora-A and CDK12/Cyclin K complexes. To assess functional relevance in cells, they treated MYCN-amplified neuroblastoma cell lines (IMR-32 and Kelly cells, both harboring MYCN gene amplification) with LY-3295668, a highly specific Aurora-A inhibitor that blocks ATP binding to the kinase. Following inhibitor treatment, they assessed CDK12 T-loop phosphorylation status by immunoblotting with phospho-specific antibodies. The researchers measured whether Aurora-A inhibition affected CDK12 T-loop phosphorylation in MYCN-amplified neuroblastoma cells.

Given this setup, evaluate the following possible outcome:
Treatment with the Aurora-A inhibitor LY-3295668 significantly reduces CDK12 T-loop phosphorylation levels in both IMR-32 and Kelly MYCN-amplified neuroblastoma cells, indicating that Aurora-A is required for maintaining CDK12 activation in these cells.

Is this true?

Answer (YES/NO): NO